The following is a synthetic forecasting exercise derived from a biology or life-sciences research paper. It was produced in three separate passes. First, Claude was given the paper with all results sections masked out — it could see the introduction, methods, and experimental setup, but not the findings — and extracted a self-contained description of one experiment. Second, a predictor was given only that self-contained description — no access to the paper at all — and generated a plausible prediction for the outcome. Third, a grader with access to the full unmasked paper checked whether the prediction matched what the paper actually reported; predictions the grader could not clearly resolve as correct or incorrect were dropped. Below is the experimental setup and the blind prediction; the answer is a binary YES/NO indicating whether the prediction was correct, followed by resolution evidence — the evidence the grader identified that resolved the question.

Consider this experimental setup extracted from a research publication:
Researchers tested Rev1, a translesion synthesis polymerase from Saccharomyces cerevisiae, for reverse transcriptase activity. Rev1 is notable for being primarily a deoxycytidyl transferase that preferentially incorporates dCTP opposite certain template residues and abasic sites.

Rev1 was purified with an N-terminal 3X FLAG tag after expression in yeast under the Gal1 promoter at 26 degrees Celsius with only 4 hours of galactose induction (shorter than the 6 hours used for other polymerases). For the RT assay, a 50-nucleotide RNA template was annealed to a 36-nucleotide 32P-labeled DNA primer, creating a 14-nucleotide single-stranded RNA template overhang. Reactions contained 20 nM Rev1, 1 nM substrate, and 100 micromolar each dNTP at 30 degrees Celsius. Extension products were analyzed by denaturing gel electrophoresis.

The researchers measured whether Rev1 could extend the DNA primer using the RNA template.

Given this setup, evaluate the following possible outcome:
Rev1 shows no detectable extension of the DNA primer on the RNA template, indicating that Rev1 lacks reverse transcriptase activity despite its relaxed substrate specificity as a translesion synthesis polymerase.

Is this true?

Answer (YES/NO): YES